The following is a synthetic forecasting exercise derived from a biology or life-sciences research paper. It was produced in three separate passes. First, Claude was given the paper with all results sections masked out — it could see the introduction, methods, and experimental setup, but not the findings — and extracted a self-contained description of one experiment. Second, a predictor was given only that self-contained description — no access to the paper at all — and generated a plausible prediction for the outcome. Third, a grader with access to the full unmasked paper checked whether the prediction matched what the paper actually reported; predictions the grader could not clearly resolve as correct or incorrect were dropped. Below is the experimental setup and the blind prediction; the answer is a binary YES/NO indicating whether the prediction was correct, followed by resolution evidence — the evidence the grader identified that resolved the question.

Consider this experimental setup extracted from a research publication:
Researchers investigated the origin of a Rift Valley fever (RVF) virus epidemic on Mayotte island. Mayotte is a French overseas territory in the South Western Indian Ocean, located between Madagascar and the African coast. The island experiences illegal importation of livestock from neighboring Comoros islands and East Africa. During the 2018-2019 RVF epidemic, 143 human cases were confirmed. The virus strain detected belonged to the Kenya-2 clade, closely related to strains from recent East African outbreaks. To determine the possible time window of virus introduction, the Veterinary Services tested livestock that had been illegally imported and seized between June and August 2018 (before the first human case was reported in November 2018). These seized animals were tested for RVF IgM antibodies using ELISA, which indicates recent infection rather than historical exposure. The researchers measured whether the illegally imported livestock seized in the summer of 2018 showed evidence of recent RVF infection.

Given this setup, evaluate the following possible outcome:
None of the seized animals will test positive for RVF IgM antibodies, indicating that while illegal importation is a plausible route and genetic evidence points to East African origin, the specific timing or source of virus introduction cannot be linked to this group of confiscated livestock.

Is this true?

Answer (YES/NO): NO